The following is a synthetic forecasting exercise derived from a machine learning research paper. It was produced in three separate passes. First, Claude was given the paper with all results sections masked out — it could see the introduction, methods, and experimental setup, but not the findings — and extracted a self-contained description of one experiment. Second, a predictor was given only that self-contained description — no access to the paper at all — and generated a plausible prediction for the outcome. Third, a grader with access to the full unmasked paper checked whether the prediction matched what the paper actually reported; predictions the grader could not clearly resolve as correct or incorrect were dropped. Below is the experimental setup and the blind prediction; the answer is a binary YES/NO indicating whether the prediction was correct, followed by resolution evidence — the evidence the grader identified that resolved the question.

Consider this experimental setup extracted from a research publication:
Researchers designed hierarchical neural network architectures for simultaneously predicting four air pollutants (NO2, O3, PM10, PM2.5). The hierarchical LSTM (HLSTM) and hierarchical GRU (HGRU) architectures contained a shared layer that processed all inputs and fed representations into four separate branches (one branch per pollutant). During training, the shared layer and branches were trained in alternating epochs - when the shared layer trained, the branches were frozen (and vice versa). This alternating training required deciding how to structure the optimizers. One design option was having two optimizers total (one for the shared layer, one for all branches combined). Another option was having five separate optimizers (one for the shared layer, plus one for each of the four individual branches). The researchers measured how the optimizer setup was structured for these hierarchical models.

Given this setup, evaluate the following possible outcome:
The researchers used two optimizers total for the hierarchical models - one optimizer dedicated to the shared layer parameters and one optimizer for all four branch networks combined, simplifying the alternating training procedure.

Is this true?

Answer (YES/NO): NO